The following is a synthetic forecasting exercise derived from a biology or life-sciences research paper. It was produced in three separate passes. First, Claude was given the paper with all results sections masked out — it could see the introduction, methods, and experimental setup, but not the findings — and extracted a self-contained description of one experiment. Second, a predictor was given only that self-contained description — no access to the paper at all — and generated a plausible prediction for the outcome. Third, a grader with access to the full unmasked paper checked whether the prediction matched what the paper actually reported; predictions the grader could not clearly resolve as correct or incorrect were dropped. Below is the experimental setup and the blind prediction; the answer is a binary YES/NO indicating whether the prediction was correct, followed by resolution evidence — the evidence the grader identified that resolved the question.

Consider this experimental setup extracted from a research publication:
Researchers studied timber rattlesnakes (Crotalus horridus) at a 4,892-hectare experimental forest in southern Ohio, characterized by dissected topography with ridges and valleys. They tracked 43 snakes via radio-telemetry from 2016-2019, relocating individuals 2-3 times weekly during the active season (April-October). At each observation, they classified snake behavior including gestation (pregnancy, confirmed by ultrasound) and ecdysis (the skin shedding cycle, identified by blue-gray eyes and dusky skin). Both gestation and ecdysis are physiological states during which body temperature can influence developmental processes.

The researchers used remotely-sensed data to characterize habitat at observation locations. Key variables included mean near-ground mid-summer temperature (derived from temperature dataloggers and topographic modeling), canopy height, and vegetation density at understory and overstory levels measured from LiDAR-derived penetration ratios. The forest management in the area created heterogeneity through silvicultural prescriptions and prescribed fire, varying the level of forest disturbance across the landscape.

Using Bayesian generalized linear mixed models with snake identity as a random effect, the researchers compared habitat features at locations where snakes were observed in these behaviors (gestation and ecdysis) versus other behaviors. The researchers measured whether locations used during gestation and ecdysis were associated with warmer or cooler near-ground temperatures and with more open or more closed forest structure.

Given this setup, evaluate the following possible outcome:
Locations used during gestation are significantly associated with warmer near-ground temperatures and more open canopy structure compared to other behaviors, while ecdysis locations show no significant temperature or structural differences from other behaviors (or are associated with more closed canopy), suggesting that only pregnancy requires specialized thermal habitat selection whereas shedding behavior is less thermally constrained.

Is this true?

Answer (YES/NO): NO